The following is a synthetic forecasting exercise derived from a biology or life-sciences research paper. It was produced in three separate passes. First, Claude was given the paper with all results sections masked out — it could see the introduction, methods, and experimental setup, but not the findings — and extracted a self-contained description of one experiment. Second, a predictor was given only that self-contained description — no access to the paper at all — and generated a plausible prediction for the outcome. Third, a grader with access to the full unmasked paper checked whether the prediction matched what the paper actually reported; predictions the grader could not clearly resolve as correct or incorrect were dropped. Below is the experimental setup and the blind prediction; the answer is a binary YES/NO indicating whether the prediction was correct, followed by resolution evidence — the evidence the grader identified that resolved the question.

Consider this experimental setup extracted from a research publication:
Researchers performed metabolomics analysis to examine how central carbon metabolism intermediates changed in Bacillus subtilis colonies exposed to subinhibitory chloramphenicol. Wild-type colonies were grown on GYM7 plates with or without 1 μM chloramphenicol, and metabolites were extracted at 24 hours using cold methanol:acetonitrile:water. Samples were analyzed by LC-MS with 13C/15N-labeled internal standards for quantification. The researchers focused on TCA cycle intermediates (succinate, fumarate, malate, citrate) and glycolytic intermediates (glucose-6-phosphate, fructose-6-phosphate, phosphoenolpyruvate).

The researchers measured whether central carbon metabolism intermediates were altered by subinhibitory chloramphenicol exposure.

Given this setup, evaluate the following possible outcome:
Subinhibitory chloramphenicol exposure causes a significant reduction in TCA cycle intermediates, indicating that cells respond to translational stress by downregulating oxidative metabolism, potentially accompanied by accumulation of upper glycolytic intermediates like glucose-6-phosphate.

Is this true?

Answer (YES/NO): NO